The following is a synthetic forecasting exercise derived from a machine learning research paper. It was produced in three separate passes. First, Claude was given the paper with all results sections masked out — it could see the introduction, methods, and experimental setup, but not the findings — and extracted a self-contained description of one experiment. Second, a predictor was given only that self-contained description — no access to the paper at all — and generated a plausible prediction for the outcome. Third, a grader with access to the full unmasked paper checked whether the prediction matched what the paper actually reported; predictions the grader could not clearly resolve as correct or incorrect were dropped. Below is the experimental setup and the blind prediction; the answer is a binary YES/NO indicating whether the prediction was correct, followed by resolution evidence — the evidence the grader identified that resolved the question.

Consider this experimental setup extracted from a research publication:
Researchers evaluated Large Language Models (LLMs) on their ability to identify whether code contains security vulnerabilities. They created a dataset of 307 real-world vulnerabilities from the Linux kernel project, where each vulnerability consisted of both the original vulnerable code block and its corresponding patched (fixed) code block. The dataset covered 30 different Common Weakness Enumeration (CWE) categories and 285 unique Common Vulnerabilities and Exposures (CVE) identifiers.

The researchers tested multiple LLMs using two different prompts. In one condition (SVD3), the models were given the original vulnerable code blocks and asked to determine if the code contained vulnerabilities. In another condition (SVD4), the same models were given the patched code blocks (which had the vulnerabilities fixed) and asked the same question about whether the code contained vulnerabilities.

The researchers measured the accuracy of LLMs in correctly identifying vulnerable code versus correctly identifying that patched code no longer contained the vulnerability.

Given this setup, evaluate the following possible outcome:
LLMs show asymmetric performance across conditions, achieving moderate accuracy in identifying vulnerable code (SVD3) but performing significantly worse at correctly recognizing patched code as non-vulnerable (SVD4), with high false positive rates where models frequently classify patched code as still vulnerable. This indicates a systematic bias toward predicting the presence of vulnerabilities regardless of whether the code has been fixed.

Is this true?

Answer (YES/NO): YES